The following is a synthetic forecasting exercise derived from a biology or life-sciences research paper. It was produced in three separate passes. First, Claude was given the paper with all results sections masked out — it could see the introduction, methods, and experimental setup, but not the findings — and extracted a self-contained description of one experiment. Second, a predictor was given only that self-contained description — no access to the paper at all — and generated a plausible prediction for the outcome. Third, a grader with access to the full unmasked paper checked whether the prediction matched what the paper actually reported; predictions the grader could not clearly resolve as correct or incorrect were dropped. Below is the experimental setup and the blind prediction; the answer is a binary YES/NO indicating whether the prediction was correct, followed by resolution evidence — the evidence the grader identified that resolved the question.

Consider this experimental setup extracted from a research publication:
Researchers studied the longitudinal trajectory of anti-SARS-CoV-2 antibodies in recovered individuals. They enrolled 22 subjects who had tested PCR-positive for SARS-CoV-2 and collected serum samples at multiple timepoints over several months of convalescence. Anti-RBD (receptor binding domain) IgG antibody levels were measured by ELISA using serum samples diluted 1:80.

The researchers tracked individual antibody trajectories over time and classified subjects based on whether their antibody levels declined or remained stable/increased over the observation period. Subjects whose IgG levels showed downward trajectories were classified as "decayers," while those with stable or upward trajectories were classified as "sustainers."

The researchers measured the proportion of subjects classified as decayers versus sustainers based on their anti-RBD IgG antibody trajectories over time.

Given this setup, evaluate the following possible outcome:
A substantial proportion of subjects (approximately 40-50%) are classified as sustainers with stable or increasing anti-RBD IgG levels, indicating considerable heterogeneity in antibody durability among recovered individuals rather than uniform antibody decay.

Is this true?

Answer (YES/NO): NO